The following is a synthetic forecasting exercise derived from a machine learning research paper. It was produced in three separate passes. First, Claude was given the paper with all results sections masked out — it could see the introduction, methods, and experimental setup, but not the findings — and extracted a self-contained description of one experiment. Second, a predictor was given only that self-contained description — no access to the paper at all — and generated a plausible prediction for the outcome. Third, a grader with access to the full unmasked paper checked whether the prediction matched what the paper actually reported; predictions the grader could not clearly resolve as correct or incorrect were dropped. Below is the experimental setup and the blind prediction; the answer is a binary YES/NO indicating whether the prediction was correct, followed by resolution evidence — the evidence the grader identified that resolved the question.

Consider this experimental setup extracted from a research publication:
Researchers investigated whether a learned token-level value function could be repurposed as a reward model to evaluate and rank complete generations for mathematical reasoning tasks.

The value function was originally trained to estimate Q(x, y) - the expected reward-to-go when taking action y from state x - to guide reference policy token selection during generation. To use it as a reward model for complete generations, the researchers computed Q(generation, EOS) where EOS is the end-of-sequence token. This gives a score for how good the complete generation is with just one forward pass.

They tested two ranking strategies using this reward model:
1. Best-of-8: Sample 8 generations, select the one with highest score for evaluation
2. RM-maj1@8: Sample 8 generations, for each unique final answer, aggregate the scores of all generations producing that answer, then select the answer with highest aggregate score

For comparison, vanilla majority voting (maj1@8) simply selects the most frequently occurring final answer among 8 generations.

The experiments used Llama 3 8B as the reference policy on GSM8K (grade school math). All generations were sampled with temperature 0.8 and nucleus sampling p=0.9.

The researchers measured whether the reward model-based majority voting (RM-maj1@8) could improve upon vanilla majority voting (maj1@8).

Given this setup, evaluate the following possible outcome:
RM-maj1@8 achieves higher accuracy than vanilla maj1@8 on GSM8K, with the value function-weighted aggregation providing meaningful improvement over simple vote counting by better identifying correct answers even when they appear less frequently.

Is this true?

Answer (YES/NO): YES